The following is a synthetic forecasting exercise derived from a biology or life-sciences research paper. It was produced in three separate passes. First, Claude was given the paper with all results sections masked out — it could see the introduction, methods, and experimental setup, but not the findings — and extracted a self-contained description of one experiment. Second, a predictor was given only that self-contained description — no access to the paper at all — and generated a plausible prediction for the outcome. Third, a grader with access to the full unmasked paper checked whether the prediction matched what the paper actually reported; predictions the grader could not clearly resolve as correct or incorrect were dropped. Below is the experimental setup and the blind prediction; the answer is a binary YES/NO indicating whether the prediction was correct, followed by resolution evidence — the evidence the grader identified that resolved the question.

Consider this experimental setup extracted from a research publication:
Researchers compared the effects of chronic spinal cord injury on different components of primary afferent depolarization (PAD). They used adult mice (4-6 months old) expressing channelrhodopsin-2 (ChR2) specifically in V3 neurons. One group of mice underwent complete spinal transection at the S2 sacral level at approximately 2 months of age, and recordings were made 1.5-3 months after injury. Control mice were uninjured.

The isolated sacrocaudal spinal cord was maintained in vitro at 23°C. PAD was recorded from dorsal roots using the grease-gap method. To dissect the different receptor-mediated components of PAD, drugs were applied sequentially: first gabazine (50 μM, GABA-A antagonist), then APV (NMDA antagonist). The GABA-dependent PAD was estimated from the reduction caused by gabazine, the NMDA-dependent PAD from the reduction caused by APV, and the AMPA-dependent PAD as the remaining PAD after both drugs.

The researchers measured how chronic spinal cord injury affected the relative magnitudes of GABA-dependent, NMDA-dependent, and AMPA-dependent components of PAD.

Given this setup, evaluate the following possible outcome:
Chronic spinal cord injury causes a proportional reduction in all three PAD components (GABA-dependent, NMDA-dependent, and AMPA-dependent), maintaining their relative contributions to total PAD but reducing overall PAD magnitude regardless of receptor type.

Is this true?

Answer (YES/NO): NO